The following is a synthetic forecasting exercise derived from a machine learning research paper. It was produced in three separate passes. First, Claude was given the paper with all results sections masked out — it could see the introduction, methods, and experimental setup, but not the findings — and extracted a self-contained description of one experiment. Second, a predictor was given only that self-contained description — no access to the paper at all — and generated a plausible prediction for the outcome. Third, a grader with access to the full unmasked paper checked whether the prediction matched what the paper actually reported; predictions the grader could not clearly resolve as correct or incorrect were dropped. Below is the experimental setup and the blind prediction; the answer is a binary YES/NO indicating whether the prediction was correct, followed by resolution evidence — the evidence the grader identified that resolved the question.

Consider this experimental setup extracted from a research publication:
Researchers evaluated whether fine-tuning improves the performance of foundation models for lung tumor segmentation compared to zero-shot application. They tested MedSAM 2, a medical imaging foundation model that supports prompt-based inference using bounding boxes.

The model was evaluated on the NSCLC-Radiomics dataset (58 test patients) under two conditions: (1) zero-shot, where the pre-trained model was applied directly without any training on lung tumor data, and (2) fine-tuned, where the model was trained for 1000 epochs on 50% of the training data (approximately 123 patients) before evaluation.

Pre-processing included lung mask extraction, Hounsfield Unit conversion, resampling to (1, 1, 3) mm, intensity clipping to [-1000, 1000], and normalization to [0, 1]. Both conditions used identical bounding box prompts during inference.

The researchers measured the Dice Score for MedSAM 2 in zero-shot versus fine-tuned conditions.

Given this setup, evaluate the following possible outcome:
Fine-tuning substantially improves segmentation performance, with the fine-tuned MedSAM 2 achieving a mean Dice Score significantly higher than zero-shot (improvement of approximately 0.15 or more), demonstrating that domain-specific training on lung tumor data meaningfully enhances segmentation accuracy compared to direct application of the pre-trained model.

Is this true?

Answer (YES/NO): NO